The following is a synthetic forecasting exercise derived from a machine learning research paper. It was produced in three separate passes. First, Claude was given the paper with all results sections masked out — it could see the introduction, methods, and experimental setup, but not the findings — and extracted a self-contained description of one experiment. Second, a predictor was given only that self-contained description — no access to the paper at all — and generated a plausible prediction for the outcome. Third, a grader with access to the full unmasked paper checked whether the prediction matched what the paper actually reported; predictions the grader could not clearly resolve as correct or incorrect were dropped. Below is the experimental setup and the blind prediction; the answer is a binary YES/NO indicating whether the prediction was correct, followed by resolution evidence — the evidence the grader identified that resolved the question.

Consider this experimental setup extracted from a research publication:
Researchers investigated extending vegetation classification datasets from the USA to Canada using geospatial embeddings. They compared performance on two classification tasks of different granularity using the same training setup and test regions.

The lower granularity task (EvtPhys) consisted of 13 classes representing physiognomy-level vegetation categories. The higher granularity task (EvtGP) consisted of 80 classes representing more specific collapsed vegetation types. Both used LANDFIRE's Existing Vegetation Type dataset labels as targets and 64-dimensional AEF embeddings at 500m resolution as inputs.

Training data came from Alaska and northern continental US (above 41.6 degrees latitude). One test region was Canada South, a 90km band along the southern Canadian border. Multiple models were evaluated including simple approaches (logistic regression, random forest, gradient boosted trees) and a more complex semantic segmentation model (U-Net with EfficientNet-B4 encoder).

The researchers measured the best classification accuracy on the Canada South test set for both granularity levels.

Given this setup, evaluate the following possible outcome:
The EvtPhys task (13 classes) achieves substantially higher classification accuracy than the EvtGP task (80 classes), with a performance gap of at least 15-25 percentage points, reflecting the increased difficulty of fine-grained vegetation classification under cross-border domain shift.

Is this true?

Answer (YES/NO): YES